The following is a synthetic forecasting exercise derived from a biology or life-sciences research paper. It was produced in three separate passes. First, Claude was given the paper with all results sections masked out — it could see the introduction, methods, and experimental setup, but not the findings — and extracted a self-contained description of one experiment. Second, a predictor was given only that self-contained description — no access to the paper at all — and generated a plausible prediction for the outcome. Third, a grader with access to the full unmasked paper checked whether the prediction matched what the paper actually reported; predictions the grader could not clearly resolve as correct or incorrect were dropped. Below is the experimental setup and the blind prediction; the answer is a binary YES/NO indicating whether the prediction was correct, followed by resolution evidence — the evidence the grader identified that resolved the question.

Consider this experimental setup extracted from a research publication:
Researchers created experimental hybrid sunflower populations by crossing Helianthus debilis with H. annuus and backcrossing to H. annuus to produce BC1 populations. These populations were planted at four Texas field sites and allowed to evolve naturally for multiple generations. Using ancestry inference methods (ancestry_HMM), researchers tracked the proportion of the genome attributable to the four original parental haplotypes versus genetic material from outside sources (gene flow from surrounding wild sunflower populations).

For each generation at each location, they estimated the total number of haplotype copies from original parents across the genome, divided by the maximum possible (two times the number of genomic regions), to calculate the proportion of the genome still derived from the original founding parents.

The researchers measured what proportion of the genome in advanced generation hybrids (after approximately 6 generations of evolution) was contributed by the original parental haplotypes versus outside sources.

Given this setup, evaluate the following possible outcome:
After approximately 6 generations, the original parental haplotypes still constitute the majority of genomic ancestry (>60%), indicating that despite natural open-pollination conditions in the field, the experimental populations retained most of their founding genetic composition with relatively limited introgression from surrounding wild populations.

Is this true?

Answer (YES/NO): NO